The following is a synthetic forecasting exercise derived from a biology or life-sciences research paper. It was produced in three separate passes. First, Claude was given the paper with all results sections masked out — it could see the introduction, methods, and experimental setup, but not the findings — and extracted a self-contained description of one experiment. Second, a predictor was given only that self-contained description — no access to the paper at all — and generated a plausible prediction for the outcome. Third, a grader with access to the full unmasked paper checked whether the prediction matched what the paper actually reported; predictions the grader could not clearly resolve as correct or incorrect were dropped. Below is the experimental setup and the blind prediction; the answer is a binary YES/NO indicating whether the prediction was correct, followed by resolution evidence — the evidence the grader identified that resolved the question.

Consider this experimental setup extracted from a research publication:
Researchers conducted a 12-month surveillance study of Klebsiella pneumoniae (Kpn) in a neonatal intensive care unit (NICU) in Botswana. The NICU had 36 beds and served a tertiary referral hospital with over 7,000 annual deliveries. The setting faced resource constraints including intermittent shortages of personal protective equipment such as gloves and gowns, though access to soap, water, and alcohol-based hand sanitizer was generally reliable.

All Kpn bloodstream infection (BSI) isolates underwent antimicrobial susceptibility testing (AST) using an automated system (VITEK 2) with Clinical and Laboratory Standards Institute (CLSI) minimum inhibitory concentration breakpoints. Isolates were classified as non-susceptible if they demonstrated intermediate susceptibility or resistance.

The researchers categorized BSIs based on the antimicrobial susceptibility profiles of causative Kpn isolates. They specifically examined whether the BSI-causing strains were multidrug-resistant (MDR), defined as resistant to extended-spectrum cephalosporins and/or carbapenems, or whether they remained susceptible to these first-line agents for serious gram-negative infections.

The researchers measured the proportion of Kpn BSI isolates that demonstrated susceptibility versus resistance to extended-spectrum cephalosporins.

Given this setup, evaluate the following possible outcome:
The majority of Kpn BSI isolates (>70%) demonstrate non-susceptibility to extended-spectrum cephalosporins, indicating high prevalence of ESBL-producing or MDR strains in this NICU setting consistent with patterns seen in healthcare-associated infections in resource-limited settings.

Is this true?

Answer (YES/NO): NO